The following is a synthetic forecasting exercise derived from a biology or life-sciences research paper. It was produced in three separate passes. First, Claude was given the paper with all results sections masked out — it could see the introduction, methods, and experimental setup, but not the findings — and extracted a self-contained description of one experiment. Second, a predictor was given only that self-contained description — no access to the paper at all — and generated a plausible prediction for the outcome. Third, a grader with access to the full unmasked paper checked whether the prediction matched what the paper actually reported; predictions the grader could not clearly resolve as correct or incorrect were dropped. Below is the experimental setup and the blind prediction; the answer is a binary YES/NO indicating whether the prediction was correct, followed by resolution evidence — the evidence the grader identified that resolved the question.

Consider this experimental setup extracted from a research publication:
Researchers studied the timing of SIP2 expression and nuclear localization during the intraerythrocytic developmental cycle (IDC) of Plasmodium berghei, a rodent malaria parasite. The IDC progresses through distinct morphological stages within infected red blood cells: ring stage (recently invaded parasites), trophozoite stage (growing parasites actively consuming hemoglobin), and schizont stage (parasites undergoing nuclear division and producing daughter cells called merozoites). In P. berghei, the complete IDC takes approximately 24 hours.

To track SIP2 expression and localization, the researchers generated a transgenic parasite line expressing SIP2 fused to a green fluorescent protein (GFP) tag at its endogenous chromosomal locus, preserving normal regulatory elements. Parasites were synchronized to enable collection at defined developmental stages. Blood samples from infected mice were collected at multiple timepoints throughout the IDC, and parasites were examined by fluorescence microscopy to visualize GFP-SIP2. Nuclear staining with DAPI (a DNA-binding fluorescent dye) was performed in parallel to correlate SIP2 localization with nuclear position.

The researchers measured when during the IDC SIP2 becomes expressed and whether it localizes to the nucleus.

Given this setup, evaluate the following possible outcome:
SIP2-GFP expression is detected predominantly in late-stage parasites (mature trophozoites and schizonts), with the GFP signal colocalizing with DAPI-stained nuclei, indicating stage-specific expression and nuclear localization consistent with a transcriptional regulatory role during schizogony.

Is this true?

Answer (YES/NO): NO